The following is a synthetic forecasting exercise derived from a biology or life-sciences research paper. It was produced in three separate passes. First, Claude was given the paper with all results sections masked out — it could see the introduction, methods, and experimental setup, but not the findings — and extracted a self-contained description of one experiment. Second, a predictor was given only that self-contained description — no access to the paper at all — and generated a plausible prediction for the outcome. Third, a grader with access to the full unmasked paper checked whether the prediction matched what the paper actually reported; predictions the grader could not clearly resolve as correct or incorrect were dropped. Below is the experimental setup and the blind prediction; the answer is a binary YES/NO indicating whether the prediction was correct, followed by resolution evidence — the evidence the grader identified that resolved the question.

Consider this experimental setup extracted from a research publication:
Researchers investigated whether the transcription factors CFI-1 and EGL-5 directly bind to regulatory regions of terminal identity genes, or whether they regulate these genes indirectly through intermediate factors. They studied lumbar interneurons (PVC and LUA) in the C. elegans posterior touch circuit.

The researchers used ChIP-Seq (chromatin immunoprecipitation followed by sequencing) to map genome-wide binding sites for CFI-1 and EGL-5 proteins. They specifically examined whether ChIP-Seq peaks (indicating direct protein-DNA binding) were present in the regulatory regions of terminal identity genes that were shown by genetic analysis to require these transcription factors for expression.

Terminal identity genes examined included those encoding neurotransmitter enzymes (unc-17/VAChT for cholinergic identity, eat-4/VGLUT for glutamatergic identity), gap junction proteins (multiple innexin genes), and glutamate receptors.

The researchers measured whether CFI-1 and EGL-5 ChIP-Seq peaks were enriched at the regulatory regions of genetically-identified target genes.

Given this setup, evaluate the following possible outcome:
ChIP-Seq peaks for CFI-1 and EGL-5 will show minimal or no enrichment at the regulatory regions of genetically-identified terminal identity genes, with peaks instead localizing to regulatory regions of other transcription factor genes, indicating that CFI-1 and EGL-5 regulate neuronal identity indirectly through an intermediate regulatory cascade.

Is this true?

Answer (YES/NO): NO